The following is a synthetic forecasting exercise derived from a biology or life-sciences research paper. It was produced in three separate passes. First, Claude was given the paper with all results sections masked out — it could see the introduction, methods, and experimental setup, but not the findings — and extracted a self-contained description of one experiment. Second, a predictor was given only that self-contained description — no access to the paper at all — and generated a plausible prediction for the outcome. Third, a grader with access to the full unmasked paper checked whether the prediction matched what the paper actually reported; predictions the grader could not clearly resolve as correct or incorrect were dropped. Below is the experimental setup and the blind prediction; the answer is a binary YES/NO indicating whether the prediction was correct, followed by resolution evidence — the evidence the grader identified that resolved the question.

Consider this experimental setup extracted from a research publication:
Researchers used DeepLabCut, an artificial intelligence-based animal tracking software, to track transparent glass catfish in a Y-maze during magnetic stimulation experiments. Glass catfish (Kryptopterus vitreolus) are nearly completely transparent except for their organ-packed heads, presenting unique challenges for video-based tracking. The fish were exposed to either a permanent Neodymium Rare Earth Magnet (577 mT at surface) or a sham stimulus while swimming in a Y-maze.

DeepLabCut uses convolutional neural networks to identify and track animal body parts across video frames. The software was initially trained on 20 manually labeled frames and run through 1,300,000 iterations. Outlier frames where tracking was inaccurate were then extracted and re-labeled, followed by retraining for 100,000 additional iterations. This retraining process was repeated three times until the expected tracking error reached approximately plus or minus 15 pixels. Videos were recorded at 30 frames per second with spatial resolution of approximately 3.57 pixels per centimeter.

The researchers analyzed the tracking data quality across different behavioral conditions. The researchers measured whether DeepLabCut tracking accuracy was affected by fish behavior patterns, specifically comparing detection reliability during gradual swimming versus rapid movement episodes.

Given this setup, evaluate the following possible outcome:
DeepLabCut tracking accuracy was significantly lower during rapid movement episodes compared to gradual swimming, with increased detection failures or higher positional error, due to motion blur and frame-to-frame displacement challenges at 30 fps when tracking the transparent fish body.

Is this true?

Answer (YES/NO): YES